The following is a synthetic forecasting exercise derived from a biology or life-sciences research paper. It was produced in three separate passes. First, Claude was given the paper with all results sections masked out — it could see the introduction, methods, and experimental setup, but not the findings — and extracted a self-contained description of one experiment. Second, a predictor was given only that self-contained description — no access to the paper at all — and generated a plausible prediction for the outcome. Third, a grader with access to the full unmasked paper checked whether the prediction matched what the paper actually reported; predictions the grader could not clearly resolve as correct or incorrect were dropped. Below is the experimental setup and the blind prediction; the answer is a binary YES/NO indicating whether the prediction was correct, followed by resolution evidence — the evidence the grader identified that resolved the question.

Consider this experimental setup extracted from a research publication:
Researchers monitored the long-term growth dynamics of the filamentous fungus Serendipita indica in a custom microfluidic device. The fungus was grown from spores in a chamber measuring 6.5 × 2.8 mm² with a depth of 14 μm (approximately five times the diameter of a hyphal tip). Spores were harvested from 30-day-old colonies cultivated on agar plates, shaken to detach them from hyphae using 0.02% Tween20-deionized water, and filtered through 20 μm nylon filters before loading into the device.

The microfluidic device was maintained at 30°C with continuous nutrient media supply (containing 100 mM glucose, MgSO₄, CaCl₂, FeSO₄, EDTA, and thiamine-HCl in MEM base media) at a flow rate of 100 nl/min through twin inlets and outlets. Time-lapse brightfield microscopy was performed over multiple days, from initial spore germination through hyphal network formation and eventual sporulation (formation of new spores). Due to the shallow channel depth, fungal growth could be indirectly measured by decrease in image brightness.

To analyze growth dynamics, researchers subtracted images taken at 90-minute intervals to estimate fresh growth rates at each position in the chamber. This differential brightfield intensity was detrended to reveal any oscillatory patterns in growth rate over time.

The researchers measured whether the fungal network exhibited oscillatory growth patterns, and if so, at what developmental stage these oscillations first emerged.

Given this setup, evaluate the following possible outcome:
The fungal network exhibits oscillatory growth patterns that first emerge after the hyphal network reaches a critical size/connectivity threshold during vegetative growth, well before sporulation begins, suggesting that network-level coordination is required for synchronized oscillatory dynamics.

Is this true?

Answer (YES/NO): NO